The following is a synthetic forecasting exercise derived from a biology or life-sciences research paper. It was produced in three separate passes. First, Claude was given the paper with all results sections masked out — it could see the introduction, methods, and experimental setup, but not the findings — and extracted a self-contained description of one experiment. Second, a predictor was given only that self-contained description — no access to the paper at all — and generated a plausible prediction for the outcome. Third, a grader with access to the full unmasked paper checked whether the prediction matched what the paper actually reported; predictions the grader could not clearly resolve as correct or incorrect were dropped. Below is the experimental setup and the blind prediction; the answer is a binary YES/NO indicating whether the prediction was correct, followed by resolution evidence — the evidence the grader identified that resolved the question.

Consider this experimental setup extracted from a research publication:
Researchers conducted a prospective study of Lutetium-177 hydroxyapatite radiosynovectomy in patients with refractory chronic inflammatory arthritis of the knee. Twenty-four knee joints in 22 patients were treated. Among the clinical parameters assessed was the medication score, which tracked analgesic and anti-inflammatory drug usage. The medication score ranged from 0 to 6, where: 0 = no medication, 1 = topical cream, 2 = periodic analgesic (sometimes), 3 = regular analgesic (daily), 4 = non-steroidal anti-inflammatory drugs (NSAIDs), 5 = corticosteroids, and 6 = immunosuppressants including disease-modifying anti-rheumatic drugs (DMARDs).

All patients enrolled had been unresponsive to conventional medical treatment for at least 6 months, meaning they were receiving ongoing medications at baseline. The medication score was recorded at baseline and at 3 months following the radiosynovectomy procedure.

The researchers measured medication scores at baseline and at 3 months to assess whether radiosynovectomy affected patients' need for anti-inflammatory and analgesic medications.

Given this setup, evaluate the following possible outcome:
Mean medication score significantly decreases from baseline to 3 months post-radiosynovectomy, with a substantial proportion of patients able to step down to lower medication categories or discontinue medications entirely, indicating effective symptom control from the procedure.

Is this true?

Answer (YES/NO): NO